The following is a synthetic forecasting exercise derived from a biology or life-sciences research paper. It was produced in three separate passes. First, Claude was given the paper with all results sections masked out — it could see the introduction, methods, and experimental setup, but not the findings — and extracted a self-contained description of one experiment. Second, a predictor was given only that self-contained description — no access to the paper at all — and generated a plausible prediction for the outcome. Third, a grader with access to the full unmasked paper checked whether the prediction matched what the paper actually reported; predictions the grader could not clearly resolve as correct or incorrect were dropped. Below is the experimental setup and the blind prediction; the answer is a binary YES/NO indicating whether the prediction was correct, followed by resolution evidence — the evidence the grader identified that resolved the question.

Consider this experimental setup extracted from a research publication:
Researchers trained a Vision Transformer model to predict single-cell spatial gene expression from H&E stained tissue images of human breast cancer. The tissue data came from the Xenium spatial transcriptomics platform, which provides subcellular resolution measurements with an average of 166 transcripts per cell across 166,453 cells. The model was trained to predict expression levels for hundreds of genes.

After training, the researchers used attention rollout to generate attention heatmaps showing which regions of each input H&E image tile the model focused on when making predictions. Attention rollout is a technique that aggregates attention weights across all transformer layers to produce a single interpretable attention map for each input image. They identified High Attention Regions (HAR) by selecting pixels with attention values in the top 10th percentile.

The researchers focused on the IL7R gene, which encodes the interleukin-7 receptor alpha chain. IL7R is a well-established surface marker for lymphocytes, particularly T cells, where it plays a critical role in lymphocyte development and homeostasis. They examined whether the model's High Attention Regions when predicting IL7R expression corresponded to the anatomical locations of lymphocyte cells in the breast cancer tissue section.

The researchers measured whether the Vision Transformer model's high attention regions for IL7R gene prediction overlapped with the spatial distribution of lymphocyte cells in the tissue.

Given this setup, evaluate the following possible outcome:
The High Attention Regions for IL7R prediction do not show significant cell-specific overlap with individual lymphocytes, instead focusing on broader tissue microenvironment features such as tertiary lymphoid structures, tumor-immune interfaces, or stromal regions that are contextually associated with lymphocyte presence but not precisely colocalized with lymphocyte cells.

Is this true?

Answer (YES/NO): NO